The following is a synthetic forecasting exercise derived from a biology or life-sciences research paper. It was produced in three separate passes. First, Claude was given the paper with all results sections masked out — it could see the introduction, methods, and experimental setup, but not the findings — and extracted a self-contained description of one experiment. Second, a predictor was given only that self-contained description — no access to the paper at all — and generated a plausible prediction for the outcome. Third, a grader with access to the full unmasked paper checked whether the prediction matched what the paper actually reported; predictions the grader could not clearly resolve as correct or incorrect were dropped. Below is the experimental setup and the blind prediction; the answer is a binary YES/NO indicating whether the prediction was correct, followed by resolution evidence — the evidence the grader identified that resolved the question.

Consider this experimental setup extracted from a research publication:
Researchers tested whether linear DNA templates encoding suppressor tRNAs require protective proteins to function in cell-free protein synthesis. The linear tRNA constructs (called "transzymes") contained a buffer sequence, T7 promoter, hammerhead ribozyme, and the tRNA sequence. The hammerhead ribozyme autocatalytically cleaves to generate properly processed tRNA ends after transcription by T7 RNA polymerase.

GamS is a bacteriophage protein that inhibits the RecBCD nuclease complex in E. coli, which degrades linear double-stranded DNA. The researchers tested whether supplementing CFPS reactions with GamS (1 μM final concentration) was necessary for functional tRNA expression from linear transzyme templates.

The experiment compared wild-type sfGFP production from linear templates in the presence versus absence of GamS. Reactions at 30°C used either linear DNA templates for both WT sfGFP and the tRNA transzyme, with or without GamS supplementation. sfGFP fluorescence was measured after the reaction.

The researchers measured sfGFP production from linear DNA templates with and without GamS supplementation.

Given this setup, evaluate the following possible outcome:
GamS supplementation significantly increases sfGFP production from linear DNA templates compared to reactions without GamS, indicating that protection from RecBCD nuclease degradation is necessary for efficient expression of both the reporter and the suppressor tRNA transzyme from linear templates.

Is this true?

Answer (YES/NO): NO